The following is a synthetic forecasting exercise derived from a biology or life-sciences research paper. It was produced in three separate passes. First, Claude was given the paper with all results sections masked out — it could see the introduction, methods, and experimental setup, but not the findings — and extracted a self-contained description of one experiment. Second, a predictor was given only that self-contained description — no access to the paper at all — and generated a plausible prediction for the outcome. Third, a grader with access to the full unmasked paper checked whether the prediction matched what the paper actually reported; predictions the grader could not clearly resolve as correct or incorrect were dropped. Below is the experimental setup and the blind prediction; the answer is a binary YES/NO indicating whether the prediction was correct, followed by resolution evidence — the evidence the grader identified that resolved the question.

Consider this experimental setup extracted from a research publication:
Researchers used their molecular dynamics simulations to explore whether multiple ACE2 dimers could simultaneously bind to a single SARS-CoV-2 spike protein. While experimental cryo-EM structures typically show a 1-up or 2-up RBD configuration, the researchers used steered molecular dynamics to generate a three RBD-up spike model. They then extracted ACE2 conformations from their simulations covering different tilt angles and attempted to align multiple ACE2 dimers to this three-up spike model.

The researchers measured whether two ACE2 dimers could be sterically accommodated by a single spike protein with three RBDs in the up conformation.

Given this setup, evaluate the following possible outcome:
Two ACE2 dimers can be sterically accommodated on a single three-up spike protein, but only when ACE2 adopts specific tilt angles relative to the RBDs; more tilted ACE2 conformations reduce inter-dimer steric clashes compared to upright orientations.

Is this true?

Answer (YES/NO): NO